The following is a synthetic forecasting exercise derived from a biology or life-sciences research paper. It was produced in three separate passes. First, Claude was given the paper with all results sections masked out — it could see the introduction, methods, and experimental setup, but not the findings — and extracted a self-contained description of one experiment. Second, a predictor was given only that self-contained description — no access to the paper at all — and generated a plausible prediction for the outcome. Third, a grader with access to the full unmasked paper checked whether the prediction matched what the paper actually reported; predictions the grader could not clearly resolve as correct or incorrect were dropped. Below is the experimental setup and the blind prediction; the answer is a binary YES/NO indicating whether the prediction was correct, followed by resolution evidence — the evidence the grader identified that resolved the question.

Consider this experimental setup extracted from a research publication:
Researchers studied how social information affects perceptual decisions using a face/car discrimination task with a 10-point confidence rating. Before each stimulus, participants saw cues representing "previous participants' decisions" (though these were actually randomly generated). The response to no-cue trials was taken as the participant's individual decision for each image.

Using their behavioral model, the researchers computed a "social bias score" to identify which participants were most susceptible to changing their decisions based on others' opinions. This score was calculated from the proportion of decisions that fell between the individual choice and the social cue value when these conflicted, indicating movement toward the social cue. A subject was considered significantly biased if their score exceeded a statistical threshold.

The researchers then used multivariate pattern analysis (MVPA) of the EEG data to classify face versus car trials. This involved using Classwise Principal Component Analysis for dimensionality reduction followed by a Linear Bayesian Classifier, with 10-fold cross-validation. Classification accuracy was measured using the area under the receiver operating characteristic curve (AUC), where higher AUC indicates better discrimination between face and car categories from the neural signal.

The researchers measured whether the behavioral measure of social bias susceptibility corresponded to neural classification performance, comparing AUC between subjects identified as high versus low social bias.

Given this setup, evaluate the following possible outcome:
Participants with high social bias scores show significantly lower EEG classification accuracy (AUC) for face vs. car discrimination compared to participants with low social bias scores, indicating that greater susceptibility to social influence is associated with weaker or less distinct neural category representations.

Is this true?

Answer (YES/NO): NO